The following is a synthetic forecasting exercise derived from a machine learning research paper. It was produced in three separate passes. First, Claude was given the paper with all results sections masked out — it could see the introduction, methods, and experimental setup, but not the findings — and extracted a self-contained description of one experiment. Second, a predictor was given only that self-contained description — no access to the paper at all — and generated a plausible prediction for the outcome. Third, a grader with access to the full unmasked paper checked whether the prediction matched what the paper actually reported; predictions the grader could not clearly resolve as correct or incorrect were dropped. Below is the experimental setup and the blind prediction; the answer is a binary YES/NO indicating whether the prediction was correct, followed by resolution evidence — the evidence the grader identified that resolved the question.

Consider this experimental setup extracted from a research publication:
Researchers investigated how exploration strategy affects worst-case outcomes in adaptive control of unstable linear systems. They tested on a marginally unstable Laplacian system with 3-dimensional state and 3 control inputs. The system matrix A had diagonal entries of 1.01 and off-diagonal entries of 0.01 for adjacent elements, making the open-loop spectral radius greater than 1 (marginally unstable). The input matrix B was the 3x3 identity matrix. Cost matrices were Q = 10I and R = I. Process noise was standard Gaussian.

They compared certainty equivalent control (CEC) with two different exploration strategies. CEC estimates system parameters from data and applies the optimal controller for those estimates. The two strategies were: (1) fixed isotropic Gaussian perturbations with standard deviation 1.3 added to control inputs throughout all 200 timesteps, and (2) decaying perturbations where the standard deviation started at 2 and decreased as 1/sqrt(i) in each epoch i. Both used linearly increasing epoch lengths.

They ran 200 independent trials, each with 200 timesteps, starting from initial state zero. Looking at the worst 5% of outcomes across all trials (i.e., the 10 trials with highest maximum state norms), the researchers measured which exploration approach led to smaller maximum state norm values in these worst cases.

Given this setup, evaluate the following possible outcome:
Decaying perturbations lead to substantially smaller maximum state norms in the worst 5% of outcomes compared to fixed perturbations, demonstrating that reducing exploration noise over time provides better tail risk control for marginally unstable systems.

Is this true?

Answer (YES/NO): YES